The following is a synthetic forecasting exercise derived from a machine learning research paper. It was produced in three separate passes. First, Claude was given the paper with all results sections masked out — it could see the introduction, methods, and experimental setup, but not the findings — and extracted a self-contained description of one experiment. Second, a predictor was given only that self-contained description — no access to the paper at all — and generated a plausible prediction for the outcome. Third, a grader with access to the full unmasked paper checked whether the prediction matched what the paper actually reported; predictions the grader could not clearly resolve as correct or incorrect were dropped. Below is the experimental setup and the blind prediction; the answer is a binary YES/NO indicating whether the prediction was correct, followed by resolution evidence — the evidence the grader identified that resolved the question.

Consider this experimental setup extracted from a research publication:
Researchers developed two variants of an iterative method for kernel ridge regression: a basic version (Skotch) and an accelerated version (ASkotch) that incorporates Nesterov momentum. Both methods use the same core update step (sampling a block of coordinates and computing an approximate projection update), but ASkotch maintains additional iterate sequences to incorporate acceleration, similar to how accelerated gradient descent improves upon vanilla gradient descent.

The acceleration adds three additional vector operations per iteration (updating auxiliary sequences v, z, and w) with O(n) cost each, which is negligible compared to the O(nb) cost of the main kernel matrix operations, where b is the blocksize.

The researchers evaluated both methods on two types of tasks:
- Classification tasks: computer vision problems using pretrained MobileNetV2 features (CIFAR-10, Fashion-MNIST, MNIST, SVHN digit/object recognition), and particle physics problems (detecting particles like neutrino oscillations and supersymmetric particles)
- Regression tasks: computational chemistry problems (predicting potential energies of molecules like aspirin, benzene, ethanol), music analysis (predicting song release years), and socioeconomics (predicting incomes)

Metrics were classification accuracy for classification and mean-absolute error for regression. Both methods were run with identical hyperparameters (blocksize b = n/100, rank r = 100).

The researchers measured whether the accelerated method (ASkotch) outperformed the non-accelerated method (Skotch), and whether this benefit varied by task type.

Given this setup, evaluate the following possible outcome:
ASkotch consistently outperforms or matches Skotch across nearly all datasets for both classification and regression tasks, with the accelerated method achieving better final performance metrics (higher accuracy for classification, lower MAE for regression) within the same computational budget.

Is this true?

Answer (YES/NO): NO